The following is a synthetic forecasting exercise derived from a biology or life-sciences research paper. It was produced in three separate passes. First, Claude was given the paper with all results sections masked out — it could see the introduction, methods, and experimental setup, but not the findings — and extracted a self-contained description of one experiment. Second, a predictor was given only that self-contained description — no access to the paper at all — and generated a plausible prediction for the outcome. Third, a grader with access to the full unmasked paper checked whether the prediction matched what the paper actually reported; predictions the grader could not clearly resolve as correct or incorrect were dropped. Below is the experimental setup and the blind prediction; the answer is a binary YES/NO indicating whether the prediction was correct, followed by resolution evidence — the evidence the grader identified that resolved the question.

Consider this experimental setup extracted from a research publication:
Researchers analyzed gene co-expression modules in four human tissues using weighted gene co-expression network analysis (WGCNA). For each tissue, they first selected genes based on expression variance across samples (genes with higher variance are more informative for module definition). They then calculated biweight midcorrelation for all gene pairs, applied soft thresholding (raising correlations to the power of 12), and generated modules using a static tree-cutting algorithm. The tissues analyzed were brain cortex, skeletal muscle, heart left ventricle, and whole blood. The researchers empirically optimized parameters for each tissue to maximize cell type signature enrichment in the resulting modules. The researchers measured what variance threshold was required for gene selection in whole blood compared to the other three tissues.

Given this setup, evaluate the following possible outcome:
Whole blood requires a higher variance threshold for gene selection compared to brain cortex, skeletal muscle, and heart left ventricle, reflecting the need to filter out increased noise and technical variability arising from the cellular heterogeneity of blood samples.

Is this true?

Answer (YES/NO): YES